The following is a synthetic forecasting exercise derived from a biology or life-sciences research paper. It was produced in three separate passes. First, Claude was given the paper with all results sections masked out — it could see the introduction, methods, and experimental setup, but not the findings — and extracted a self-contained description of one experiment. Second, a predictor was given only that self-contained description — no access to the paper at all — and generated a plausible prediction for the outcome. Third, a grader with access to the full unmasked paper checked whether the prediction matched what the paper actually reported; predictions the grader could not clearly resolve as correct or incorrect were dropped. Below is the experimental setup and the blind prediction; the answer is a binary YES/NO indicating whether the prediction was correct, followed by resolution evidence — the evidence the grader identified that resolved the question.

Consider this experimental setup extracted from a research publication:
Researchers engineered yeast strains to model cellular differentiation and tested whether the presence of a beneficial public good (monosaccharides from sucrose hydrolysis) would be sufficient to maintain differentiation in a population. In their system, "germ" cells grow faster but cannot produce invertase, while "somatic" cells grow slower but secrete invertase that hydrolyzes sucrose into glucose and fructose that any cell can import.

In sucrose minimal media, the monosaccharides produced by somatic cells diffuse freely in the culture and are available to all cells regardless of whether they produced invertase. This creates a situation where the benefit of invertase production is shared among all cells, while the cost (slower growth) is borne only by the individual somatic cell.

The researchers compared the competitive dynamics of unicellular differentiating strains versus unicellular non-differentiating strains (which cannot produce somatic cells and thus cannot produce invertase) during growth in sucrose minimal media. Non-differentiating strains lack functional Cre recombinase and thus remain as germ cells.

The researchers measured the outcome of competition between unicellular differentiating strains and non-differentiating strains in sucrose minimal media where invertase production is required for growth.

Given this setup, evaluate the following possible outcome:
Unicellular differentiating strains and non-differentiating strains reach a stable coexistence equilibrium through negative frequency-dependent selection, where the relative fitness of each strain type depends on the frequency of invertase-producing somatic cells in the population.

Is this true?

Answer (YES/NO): NO